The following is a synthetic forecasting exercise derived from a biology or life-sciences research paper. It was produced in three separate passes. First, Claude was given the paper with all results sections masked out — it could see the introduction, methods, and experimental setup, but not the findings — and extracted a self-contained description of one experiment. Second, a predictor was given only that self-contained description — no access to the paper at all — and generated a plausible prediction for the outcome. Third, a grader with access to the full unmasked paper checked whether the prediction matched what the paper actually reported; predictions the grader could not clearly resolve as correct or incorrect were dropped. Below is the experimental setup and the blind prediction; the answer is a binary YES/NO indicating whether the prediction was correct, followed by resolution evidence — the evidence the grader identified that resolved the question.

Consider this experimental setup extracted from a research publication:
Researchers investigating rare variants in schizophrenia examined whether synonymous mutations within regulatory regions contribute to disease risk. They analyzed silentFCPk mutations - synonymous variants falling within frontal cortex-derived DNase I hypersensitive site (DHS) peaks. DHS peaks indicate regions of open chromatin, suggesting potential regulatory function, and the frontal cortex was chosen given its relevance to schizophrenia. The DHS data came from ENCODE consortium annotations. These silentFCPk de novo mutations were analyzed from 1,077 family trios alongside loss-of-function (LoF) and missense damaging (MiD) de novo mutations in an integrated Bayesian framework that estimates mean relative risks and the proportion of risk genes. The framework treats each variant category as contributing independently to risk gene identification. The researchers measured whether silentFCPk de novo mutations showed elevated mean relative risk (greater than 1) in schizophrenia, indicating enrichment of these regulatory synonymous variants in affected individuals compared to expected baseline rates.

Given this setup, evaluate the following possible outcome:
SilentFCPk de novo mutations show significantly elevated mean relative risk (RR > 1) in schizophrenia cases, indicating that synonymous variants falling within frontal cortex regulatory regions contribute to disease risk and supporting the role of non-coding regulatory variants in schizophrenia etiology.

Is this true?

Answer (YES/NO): NO